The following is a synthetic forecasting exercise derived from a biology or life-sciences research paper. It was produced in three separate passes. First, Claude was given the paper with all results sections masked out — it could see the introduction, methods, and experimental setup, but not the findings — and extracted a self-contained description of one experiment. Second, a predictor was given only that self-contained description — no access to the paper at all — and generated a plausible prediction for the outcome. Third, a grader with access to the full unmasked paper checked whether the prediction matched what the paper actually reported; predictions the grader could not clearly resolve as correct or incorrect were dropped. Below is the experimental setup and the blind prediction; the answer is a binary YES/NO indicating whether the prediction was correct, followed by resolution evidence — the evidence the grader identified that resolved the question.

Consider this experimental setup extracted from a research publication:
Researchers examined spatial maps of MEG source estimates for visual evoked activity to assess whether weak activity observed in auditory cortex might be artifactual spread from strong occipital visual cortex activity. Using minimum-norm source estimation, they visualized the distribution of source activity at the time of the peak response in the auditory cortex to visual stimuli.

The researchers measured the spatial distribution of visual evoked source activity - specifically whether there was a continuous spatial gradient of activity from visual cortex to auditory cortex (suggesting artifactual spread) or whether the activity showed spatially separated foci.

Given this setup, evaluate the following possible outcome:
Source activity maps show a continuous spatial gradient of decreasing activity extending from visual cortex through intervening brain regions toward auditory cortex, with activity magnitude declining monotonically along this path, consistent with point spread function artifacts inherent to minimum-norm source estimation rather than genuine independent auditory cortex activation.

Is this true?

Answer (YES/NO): NO